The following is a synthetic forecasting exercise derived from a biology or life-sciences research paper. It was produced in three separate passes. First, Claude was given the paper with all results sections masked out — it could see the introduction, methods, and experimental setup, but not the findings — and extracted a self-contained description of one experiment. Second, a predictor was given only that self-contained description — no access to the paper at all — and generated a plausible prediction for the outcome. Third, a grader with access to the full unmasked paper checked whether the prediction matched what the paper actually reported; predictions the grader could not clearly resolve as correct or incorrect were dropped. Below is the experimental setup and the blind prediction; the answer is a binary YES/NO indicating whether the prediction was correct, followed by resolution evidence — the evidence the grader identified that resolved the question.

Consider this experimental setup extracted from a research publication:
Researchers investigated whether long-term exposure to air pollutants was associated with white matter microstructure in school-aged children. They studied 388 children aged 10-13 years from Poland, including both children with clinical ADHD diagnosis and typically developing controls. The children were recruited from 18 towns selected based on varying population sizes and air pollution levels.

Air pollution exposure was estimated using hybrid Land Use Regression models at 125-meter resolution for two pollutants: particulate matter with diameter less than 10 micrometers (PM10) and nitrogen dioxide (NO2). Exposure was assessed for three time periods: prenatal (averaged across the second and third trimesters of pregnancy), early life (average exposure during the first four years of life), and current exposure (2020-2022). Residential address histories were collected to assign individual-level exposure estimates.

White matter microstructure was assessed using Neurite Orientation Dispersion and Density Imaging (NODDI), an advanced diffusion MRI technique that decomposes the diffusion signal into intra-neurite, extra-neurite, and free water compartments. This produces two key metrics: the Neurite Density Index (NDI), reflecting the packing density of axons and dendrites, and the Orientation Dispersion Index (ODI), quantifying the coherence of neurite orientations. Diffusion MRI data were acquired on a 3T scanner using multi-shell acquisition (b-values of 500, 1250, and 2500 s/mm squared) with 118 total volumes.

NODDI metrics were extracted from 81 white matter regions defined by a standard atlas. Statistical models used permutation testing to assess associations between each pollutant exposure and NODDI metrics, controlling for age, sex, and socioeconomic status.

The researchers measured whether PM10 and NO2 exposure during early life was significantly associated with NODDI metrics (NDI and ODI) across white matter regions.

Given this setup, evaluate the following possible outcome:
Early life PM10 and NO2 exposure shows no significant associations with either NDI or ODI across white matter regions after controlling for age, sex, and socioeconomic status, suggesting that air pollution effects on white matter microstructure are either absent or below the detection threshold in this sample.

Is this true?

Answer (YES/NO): YES